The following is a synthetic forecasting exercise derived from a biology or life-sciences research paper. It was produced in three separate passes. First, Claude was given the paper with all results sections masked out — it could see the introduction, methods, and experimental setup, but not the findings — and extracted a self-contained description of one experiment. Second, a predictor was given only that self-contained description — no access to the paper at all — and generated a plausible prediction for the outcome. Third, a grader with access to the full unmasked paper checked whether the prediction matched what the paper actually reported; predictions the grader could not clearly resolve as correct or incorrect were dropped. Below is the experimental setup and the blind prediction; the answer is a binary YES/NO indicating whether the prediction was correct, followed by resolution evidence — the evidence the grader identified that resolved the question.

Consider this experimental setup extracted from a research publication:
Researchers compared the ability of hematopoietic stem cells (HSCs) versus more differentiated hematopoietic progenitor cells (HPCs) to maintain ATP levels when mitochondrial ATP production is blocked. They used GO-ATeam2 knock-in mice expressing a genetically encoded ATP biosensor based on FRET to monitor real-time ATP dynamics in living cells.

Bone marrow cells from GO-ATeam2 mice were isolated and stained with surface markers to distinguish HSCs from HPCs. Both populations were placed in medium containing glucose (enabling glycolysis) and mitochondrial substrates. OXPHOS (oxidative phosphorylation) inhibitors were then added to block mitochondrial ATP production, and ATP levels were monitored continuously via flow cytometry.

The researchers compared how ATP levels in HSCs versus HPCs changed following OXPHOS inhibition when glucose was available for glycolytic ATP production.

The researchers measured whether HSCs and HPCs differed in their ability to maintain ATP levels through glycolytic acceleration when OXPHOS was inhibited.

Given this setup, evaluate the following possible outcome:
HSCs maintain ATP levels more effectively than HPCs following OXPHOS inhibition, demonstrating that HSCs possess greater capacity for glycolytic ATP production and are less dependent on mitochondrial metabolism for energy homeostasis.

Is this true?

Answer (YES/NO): NO